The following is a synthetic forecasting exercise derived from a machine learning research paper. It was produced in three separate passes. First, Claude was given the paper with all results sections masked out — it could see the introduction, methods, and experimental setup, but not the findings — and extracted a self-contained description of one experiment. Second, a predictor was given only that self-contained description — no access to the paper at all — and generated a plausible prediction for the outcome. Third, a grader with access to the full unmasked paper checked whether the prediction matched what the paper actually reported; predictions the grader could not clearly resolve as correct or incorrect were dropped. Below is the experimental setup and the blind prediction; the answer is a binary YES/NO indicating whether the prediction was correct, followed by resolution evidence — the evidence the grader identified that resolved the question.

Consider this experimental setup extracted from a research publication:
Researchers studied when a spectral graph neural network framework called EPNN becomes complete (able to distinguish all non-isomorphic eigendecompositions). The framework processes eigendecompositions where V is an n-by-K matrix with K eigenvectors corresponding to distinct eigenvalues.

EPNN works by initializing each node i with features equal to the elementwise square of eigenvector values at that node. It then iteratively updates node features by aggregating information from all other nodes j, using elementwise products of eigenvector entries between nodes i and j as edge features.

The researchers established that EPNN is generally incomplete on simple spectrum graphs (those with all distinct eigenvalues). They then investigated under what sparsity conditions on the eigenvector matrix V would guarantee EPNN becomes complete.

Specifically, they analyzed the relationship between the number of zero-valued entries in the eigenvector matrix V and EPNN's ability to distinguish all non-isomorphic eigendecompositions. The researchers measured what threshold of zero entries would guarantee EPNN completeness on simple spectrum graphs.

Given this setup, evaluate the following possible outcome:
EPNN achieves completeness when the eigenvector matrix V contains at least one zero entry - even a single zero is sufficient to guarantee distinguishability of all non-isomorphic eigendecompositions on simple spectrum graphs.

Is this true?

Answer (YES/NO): NO